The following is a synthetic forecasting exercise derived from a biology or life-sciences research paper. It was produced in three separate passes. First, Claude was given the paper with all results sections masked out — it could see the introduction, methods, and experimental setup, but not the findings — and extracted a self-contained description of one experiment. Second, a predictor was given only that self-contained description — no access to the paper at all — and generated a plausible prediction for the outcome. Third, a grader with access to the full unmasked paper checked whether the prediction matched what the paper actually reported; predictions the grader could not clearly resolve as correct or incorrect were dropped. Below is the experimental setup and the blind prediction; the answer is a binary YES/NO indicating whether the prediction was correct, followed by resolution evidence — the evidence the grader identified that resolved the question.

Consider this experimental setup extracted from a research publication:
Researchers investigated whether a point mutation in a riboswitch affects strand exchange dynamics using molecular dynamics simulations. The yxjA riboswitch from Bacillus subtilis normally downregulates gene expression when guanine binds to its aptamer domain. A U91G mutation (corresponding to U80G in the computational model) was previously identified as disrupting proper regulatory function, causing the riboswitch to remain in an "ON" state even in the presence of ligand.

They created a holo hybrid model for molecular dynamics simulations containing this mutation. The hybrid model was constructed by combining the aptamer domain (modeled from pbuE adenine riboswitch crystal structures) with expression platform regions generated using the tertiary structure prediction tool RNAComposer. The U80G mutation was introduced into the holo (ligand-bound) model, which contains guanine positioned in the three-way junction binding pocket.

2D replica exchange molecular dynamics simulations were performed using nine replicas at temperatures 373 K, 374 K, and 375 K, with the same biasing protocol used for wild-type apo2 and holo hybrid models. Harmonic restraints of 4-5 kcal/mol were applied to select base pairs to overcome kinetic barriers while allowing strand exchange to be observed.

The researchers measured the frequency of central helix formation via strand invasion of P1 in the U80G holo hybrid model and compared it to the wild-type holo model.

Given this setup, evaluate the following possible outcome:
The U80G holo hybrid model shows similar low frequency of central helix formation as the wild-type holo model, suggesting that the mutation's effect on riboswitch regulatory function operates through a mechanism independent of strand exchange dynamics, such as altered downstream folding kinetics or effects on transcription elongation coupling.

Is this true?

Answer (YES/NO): NO